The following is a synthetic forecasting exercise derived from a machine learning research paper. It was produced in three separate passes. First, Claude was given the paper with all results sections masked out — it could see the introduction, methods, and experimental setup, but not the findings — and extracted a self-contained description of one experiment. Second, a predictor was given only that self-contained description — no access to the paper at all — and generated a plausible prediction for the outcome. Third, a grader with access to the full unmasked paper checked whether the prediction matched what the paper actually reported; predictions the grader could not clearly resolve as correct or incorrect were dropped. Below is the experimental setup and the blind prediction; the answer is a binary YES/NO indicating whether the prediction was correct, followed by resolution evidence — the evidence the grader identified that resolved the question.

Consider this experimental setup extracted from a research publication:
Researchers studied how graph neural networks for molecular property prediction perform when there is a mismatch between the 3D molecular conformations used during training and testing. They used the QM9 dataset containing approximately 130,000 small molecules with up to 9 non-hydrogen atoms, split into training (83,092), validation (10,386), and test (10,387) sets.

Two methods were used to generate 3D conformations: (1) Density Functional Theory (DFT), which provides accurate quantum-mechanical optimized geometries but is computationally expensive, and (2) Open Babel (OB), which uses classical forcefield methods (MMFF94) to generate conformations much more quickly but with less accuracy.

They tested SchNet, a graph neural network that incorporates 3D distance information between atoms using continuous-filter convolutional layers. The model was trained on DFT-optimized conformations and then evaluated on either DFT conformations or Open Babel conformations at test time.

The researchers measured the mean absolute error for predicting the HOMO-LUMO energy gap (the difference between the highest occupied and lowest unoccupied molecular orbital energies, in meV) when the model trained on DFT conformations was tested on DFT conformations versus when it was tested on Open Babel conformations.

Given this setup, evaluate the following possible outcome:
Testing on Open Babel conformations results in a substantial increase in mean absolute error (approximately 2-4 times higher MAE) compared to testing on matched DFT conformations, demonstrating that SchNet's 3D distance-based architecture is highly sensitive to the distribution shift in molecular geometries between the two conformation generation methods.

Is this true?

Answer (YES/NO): YES